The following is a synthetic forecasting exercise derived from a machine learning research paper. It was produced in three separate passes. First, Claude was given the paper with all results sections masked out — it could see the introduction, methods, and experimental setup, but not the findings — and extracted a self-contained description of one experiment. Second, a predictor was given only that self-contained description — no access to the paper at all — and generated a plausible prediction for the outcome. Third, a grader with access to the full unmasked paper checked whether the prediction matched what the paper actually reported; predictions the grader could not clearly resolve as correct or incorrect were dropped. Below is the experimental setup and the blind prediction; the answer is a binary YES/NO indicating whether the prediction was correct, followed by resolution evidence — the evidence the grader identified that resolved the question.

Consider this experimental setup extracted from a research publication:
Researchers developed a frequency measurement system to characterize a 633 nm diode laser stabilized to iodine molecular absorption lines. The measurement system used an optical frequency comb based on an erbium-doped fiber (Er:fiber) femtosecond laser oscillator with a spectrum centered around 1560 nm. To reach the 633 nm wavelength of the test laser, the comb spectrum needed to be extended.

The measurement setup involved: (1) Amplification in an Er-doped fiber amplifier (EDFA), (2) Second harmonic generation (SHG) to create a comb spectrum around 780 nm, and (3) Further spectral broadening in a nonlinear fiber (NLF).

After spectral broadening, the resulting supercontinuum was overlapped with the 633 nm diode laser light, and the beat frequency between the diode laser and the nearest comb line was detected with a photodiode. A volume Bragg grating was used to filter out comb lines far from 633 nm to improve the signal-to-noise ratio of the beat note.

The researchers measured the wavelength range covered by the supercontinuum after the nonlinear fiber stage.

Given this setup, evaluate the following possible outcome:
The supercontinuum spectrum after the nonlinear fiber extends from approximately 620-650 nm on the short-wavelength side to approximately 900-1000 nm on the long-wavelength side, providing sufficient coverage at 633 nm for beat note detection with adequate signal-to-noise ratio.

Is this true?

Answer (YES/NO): NO